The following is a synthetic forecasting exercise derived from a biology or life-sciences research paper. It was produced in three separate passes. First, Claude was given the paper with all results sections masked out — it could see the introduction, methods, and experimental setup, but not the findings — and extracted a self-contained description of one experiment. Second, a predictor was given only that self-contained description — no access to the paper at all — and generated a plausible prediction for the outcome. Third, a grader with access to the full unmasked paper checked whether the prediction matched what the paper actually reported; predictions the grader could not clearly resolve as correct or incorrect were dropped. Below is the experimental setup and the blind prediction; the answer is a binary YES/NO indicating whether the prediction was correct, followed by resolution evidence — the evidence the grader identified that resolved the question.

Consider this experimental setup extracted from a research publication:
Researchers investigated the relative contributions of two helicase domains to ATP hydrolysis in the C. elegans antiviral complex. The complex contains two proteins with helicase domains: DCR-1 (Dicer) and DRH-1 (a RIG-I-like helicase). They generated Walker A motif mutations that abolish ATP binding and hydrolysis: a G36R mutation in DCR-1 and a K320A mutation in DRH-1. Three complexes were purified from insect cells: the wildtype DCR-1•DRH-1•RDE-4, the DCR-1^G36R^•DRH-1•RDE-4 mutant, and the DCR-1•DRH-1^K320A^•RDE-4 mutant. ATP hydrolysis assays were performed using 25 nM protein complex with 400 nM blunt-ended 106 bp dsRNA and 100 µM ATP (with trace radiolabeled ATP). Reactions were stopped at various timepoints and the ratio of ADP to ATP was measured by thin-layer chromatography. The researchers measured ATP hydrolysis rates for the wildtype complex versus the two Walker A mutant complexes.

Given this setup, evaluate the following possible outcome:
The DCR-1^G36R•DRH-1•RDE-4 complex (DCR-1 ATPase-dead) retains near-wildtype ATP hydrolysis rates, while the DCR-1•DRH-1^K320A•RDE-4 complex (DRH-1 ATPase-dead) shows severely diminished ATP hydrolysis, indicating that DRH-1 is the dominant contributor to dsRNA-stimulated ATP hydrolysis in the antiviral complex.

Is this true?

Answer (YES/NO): NO